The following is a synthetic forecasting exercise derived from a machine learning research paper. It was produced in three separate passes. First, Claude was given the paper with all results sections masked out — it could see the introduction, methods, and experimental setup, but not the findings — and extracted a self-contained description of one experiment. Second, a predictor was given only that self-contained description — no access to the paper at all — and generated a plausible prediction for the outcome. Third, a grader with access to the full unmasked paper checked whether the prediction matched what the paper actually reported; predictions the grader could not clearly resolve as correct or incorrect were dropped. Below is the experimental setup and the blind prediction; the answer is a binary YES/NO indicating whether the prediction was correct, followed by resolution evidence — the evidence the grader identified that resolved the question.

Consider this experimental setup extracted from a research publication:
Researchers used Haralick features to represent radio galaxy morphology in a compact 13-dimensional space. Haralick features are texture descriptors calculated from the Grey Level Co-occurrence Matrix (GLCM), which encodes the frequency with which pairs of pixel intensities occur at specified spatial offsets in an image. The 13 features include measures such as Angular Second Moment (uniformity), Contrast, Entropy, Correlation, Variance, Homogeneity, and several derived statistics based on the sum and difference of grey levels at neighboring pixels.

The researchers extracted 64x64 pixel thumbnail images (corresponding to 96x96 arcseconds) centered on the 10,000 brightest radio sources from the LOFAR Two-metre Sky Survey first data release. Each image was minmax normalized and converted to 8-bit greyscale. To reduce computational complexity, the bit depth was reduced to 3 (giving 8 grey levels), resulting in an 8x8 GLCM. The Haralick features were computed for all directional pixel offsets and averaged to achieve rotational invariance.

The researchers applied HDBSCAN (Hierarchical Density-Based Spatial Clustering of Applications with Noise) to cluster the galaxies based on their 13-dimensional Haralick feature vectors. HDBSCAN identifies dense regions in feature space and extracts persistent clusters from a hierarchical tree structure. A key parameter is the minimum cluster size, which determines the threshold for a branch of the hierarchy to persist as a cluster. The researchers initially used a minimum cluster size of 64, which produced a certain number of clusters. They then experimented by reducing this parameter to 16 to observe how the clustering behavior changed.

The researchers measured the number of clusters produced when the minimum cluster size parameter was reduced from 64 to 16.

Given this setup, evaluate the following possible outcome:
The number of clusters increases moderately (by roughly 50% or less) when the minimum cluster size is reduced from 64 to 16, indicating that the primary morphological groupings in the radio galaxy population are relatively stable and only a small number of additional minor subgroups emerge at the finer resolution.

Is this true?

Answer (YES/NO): NO